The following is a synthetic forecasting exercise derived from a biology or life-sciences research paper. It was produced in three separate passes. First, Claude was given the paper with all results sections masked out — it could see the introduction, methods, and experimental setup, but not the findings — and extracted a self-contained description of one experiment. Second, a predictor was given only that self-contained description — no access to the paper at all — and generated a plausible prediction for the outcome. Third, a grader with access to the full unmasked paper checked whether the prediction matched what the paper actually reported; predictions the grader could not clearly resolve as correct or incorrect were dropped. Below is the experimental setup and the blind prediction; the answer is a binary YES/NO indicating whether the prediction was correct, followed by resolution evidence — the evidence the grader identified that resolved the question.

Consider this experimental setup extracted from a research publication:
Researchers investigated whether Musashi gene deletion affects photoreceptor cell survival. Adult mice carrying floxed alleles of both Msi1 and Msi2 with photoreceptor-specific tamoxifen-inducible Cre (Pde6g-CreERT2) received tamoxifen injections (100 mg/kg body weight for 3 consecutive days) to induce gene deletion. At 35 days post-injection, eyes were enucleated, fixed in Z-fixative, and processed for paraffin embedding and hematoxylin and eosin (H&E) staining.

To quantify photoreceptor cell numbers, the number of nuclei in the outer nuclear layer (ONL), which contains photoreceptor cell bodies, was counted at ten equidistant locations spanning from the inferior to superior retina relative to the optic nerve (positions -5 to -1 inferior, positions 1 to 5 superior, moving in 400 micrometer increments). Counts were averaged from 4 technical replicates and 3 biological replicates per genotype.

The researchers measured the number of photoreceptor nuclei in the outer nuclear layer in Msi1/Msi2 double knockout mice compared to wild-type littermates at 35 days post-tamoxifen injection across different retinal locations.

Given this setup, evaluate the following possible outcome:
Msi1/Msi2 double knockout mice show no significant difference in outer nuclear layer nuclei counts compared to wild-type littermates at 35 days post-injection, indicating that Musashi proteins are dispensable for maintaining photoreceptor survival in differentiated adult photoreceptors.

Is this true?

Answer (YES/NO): NO